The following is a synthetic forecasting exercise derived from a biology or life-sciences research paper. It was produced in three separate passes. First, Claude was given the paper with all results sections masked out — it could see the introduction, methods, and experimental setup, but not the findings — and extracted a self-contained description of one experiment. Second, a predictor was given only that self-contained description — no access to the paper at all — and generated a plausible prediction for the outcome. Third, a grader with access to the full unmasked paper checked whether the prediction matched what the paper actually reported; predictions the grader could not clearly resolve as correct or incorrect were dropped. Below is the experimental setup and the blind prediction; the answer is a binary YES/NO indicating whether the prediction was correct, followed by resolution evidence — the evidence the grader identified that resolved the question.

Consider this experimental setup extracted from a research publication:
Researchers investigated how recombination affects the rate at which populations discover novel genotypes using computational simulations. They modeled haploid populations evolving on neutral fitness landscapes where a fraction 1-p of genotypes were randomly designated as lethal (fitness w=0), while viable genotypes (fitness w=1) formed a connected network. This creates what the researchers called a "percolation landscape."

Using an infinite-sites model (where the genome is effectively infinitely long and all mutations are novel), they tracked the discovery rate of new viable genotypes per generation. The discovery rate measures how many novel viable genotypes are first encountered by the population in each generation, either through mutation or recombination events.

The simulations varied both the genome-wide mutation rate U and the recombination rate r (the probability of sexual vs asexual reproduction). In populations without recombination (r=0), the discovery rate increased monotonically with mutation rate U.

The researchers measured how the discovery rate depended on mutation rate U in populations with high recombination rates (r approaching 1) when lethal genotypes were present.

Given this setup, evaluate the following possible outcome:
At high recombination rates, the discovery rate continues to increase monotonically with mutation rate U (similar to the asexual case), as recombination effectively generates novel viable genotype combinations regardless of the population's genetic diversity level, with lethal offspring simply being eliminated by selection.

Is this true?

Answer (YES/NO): NO